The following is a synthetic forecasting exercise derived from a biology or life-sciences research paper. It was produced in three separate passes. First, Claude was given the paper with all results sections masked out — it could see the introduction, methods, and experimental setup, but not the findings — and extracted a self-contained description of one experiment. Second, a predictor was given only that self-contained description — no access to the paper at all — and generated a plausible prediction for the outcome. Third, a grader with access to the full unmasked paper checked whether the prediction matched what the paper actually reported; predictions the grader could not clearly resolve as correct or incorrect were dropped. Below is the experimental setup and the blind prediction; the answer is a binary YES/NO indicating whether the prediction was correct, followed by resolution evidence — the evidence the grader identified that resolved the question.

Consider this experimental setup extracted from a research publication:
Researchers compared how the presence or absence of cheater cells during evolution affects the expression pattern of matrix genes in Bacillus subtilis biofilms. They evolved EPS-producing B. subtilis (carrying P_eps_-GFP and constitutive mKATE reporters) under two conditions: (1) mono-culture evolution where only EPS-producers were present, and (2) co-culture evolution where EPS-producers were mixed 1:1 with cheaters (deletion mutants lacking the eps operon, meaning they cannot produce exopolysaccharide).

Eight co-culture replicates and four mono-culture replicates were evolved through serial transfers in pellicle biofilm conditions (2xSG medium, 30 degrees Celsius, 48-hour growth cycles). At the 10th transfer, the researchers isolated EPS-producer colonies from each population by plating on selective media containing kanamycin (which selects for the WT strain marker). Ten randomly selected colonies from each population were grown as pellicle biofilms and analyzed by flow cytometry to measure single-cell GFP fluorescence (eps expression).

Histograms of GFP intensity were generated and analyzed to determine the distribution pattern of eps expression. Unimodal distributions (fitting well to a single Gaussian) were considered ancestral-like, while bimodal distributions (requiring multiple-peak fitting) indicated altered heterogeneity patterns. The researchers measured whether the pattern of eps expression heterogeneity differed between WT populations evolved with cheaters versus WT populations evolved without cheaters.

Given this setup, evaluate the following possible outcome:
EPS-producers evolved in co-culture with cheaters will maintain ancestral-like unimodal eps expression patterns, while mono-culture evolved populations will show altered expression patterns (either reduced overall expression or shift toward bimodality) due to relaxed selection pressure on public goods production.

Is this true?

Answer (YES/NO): NO